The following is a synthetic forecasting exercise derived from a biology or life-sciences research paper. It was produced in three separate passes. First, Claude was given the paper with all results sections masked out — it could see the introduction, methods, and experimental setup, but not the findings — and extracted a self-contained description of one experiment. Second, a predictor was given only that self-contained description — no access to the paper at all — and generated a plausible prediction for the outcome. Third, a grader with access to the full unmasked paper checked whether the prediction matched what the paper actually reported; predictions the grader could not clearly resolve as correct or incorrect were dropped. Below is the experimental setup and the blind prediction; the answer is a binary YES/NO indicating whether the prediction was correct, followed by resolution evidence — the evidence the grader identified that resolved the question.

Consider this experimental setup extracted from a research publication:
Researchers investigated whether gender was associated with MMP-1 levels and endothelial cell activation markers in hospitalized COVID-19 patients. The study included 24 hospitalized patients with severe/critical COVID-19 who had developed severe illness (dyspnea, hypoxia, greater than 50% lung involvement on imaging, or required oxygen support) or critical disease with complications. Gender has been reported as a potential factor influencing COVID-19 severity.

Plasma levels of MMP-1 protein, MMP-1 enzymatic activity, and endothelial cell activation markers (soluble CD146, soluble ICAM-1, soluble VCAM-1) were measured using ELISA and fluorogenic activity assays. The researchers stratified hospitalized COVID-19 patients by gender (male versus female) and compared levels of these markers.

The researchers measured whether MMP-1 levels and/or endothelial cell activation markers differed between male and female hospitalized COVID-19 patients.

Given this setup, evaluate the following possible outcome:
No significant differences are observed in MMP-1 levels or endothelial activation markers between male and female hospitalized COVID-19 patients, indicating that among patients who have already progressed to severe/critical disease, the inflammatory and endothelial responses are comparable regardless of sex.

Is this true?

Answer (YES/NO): NO